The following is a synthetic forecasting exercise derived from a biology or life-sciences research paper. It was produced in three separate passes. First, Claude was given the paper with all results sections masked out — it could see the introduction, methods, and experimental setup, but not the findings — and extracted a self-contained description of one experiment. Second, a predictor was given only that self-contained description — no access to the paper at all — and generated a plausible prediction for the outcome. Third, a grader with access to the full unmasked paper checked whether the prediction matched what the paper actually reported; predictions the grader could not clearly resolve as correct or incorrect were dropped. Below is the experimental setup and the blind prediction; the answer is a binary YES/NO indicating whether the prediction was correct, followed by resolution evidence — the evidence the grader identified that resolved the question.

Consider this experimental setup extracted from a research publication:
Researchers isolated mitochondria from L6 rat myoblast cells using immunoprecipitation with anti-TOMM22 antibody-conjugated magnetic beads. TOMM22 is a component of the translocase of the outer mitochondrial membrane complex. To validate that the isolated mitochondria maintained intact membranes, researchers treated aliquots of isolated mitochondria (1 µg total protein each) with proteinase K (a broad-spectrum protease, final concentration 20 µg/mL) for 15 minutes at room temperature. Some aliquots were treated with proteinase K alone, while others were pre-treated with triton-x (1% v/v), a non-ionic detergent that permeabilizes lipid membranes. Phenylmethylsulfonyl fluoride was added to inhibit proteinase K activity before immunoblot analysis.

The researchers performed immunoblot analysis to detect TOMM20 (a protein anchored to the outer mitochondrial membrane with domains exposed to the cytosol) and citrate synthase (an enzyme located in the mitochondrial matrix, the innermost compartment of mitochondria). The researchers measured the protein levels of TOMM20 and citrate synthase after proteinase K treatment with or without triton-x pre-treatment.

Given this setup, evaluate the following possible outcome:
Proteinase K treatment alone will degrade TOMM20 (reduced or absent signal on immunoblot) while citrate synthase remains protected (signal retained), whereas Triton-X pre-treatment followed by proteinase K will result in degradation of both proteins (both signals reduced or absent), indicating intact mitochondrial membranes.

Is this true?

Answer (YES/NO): YES